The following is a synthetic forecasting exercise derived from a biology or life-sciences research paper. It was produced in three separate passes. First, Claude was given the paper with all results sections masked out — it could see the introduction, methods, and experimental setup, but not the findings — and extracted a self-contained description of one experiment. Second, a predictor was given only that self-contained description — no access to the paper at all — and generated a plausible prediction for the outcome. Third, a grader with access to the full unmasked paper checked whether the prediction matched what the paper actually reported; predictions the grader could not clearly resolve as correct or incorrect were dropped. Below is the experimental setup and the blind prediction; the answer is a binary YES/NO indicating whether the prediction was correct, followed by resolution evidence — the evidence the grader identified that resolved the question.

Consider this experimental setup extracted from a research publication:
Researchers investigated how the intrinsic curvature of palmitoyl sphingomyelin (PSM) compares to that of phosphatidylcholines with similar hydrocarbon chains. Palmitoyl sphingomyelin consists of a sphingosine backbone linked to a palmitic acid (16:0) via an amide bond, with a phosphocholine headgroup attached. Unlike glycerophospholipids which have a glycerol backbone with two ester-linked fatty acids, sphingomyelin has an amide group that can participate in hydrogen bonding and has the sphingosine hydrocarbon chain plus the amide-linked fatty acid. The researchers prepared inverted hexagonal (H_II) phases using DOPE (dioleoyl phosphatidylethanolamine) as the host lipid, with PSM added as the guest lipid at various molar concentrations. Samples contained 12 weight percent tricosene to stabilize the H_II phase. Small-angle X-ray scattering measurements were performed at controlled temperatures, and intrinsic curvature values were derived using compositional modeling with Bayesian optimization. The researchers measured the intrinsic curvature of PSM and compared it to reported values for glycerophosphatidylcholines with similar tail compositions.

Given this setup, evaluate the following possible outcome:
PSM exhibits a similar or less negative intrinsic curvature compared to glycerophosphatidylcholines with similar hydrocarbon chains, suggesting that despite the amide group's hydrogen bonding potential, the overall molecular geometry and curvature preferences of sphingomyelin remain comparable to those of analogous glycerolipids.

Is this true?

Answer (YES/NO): YES